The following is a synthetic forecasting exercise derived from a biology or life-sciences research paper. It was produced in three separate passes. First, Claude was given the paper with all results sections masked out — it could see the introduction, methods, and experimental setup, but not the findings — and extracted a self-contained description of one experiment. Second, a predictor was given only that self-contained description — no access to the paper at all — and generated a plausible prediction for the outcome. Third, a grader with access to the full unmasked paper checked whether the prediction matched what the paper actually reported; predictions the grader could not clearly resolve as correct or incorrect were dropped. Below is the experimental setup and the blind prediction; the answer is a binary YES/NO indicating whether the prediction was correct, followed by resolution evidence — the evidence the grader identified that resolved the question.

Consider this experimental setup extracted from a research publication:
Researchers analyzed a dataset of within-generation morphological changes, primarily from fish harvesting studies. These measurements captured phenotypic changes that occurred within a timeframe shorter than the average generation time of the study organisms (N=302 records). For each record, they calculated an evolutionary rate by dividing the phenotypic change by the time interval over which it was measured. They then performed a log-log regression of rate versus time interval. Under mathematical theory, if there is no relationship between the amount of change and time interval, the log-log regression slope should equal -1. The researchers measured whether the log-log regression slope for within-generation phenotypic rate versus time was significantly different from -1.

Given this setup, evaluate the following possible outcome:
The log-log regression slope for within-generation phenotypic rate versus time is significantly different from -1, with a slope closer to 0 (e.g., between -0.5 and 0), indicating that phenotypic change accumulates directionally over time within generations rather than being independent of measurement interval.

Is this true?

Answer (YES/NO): NO